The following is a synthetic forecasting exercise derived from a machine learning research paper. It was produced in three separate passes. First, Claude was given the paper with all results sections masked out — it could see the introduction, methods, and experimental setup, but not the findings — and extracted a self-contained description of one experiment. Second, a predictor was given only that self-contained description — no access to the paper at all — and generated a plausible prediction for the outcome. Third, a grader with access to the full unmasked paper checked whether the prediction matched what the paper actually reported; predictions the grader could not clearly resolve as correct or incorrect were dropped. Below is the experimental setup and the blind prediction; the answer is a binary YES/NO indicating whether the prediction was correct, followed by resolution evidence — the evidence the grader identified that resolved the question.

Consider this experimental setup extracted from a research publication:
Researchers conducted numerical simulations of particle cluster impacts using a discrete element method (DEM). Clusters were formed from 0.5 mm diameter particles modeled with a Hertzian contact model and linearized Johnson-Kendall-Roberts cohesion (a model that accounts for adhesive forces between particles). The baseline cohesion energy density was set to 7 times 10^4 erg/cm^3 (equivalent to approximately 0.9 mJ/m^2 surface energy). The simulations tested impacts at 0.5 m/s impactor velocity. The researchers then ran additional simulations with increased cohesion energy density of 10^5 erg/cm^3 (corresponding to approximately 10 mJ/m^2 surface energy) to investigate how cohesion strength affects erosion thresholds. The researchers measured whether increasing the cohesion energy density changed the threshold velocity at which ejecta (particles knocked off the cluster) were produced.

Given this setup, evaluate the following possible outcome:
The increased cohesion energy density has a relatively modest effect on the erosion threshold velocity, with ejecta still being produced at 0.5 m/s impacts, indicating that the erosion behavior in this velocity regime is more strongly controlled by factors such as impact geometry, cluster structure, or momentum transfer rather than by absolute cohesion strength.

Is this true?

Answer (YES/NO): NO